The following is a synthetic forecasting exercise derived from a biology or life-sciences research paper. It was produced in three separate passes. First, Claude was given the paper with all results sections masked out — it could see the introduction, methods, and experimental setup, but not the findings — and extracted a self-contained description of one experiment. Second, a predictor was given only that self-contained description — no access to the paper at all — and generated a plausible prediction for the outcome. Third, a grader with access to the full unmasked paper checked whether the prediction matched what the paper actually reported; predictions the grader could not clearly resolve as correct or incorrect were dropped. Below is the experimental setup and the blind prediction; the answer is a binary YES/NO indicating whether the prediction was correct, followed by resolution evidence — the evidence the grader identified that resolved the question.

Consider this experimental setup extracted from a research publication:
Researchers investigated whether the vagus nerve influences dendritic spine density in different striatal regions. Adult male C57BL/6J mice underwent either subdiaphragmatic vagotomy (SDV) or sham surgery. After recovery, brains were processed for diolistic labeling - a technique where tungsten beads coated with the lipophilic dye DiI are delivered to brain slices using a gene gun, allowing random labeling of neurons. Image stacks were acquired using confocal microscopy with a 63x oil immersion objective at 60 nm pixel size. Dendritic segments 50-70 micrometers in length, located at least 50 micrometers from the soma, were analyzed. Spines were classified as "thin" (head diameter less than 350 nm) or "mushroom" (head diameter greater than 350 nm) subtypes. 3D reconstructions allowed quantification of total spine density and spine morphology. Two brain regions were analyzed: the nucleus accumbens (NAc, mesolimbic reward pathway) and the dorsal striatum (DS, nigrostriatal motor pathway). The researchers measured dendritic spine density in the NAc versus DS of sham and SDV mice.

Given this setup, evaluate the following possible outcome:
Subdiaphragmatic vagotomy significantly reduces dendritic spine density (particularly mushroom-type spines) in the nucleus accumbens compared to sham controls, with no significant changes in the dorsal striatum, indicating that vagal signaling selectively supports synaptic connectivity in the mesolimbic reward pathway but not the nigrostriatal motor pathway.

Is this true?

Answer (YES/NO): YES